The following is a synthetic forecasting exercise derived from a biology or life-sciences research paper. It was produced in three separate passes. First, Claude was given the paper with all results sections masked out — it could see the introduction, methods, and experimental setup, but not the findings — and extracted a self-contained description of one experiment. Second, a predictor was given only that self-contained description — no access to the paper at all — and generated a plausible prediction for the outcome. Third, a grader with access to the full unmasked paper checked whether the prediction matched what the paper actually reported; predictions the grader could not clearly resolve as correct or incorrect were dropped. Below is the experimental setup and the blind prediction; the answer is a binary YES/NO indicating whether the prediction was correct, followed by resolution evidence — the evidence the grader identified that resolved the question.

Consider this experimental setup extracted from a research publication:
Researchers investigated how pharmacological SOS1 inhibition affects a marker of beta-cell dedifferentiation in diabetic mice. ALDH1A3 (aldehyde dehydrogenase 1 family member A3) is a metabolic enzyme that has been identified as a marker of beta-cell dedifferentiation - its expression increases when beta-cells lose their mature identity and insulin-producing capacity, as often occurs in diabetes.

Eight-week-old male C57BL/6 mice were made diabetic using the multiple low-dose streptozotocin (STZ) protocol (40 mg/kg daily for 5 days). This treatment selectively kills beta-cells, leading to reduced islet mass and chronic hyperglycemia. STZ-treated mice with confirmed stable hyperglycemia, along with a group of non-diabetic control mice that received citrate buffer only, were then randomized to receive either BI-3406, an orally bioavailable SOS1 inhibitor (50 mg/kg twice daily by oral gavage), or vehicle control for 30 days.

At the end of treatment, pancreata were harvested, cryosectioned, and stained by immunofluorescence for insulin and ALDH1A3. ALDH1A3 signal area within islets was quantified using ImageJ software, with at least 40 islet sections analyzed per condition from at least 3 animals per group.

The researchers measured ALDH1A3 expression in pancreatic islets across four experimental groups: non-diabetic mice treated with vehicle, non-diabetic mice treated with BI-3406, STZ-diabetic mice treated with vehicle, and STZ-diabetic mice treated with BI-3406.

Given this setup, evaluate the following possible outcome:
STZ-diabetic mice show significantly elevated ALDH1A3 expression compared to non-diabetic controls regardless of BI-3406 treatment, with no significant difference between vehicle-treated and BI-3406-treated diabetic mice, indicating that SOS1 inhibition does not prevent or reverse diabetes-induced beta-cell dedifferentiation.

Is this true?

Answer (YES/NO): NO